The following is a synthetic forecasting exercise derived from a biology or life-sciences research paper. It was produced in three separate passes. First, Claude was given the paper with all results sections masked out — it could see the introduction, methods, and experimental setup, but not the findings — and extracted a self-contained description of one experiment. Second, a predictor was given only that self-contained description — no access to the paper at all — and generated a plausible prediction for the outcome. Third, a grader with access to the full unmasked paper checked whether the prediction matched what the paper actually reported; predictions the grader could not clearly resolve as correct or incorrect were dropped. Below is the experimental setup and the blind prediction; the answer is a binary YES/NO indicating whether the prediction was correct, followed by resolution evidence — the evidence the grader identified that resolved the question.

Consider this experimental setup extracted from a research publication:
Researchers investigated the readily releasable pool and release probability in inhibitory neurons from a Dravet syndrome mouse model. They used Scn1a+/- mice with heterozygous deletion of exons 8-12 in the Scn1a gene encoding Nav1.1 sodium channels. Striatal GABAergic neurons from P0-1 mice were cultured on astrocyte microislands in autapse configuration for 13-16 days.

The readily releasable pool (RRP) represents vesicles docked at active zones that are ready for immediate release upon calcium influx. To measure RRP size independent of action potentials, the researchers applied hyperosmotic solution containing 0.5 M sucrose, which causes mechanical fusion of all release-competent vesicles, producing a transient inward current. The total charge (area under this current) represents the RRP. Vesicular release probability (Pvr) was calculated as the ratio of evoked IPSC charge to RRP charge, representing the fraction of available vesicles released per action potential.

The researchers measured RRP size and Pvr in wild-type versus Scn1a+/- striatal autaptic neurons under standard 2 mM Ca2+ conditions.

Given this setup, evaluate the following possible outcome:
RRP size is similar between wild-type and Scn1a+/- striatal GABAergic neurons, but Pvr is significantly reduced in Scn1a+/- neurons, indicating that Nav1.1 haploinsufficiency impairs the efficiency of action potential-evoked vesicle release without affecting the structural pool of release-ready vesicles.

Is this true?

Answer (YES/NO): YES